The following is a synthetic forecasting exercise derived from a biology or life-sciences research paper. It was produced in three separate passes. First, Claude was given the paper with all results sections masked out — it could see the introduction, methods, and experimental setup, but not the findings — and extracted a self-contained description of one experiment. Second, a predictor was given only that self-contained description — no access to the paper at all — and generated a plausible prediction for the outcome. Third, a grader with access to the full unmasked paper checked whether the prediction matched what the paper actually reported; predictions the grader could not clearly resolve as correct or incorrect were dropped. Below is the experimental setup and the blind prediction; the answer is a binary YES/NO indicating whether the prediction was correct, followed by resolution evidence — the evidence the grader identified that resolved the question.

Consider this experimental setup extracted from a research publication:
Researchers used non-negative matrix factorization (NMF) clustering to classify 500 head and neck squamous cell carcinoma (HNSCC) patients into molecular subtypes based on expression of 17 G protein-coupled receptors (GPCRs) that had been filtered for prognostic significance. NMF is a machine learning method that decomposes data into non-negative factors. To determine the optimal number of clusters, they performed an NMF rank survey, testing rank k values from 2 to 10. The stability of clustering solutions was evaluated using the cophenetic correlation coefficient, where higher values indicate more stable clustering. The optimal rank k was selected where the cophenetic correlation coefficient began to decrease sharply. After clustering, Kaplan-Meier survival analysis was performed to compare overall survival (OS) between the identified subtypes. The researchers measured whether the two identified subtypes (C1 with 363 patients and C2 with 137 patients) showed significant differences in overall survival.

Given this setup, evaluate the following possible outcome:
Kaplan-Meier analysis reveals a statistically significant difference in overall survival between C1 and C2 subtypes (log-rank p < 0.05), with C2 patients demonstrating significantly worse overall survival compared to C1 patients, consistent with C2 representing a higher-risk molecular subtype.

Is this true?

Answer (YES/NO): NO